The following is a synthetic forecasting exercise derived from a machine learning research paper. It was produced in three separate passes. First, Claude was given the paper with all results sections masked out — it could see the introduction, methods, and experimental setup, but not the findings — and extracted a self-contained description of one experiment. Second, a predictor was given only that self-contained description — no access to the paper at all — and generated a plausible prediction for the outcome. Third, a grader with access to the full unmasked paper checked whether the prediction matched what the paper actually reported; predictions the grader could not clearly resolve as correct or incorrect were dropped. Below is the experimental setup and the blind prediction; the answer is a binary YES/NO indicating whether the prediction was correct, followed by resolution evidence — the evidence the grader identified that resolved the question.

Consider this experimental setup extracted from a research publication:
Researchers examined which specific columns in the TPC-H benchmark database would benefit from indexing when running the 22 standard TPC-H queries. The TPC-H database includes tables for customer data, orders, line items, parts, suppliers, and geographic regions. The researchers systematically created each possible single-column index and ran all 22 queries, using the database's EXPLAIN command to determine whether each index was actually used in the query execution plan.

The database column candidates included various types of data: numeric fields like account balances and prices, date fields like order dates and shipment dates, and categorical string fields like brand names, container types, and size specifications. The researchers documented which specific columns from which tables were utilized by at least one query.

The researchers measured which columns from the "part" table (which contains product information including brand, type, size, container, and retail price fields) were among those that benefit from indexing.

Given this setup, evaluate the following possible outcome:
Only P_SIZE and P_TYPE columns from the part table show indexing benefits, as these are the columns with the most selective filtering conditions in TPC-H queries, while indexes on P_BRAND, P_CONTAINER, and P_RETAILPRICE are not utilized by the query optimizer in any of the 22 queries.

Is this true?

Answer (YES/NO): NO